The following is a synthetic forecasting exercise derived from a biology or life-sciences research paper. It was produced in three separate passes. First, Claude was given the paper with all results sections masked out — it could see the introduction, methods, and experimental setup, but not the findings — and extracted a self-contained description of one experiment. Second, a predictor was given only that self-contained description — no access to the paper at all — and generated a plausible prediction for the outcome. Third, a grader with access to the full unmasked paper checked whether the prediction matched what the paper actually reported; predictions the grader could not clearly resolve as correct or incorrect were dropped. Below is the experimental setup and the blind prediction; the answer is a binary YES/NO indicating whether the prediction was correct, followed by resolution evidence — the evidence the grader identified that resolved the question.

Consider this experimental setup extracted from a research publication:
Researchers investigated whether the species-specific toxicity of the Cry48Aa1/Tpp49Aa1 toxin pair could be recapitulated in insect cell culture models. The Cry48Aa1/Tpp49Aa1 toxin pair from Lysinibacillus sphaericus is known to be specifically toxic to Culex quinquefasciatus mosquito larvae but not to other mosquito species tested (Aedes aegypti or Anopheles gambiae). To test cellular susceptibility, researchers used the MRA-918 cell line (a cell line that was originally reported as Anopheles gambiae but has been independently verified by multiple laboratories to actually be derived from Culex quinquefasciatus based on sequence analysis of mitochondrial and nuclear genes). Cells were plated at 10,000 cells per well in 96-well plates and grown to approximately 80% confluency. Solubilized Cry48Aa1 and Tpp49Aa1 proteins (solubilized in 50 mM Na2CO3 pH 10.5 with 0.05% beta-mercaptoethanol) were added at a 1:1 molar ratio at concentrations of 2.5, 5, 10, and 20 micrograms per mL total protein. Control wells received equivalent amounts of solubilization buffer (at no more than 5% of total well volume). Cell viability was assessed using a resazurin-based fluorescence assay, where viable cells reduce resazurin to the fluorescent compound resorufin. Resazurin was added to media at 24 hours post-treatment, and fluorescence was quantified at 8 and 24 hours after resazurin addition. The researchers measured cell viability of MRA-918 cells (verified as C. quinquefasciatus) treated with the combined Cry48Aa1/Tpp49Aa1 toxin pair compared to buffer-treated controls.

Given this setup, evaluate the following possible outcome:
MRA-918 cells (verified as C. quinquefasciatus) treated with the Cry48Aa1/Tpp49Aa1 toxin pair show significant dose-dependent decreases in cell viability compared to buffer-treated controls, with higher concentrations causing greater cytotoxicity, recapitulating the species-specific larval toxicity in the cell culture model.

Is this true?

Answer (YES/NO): YES